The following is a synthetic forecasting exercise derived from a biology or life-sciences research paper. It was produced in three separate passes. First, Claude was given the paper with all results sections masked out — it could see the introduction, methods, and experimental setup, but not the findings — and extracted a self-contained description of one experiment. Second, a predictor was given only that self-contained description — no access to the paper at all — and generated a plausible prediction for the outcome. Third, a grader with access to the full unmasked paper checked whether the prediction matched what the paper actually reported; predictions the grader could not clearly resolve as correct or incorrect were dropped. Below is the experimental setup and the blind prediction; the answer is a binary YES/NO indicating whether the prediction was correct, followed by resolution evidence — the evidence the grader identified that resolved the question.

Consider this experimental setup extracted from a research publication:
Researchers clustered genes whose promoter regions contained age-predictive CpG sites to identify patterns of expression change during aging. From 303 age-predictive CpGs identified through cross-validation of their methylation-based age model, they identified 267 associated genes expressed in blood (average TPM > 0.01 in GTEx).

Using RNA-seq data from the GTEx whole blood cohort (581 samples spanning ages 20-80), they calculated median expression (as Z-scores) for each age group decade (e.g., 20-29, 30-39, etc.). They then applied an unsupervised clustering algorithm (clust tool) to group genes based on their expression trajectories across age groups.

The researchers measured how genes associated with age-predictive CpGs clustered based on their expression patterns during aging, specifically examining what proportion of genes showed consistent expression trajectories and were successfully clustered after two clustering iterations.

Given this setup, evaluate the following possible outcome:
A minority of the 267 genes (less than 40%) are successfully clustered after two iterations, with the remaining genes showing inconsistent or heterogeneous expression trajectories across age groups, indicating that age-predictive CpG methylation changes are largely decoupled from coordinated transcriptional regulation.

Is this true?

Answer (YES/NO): NO